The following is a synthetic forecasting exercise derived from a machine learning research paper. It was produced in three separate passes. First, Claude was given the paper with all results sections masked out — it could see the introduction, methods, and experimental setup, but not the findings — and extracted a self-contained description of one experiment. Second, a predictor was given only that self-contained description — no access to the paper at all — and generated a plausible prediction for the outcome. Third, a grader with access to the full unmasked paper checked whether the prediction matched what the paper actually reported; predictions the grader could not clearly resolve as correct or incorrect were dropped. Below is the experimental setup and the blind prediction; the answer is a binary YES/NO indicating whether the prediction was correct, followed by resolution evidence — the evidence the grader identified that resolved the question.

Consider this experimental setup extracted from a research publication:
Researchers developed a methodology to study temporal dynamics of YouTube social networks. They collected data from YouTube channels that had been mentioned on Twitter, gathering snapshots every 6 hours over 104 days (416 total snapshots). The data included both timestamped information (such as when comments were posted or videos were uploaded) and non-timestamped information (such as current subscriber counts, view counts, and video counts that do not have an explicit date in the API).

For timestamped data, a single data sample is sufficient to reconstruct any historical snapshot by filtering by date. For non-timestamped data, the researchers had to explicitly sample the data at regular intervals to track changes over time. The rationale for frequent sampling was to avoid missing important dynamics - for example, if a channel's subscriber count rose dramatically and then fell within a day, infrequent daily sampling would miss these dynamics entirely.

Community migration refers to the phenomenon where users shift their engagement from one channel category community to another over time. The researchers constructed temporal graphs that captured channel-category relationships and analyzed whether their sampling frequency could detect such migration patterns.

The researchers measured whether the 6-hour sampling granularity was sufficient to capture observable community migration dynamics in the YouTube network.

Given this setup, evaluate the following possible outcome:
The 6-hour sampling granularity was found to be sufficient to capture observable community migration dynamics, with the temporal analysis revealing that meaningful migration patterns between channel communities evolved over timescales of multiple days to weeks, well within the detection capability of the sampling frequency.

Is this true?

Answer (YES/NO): NO